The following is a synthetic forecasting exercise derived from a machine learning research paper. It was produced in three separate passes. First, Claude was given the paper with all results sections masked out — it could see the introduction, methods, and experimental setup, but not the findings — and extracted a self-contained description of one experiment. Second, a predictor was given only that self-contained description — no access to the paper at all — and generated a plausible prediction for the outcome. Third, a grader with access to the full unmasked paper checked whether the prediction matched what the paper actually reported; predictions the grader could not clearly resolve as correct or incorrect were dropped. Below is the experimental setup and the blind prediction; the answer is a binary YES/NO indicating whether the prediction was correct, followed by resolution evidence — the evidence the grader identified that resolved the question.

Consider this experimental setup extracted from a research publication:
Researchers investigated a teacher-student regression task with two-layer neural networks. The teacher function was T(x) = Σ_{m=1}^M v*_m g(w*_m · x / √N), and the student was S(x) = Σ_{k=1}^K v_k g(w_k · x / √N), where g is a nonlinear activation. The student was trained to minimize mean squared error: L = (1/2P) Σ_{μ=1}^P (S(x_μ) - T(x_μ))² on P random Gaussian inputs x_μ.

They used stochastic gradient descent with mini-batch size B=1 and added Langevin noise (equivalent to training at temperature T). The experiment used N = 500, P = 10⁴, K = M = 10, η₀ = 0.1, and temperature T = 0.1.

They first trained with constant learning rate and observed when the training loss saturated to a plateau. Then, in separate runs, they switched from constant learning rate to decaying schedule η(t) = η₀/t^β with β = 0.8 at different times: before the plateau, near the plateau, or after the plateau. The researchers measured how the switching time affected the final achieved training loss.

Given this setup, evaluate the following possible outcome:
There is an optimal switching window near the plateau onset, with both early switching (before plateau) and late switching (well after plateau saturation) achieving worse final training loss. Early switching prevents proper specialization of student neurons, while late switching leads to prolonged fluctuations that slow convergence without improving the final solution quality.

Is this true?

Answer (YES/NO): NO